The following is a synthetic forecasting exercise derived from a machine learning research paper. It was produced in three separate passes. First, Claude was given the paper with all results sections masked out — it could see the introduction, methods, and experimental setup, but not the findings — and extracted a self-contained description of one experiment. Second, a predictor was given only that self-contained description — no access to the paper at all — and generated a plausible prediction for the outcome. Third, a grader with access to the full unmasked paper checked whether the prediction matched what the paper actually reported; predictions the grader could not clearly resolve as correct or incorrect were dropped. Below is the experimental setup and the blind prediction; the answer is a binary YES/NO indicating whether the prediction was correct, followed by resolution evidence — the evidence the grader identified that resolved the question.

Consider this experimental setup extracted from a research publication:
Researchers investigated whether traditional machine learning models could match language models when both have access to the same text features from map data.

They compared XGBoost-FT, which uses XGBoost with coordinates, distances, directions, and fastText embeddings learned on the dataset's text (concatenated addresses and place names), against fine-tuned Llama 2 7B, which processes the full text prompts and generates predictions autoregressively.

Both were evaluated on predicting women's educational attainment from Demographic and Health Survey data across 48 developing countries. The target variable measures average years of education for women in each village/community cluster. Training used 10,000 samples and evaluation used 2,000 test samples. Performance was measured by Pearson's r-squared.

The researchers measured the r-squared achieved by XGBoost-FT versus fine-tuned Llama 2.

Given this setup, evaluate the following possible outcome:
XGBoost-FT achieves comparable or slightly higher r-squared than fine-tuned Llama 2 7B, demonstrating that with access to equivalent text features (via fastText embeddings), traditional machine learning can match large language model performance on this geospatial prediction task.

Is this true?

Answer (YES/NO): NO